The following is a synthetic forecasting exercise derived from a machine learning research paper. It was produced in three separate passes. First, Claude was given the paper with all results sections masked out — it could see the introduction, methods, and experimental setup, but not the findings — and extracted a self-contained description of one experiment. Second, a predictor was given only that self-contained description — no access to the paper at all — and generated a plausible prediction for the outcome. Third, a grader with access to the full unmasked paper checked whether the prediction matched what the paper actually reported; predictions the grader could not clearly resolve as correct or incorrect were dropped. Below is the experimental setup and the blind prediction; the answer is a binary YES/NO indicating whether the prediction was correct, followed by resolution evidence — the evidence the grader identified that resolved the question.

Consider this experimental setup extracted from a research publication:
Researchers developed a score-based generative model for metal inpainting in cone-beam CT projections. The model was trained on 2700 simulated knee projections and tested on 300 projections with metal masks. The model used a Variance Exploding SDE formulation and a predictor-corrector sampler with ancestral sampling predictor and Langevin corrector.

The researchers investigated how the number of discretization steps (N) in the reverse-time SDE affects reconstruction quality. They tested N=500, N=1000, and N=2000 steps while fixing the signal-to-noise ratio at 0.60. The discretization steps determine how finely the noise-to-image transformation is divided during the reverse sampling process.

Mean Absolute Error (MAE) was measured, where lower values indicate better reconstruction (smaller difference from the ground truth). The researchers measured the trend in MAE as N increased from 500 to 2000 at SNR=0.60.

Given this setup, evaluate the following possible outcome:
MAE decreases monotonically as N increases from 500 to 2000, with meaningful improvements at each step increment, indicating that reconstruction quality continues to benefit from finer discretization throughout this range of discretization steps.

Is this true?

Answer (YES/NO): NO